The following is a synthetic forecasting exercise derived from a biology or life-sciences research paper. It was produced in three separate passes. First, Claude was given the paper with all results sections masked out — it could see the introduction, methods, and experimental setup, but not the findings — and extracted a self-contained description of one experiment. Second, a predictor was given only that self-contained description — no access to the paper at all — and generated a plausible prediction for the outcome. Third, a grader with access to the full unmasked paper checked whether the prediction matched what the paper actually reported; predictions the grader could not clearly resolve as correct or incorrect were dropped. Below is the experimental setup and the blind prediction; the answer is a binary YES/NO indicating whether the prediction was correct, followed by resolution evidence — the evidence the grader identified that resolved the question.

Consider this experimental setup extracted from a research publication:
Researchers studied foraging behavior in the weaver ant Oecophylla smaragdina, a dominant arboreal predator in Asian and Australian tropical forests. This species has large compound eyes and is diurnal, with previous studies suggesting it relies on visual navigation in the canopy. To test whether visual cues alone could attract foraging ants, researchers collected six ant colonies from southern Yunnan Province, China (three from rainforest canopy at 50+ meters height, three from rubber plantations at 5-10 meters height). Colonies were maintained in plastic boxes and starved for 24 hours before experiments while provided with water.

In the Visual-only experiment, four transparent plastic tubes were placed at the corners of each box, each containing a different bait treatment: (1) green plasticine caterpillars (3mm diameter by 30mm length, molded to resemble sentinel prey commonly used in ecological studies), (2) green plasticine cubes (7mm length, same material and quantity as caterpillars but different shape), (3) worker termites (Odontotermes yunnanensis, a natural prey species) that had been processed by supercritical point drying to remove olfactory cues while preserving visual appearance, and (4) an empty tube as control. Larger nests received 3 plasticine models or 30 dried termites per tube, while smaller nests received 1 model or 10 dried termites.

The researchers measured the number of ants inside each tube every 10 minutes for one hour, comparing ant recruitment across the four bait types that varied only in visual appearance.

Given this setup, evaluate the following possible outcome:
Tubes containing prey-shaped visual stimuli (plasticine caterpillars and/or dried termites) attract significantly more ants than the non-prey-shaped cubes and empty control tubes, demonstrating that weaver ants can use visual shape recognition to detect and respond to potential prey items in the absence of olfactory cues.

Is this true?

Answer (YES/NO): NO